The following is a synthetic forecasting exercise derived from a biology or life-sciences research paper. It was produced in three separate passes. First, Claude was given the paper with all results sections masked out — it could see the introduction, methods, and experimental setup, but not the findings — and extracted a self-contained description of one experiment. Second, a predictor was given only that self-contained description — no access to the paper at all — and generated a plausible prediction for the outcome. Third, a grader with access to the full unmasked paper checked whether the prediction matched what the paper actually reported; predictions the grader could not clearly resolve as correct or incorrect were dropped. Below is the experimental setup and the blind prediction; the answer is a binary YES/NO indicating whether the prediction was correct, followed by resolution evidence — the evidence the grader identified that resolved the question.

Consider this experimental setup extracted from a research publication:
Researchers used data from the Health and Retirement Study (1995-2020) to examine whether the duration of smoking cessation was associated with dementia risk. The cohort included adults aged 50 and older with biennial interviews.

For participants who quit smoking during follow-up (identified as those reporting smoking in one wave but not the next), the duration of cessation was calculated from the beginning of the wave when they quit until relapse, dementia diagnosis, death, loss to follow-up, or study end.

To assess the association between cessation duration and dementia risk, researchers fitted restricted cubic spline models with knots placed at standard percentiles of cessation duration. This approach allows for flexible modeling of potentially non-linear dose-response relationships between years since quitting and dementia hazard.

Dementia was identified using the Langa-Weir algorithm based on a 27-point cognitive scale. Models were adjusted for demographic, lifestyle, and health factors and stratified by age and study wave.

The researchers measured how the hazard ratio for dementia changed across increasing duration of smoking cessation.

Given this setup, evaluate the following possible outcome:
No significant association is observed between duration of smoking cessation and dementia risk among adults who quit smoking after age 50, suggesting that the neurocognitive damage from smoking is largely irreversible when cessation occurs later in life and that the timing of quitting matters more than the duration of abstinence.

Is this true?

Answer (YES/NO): NO